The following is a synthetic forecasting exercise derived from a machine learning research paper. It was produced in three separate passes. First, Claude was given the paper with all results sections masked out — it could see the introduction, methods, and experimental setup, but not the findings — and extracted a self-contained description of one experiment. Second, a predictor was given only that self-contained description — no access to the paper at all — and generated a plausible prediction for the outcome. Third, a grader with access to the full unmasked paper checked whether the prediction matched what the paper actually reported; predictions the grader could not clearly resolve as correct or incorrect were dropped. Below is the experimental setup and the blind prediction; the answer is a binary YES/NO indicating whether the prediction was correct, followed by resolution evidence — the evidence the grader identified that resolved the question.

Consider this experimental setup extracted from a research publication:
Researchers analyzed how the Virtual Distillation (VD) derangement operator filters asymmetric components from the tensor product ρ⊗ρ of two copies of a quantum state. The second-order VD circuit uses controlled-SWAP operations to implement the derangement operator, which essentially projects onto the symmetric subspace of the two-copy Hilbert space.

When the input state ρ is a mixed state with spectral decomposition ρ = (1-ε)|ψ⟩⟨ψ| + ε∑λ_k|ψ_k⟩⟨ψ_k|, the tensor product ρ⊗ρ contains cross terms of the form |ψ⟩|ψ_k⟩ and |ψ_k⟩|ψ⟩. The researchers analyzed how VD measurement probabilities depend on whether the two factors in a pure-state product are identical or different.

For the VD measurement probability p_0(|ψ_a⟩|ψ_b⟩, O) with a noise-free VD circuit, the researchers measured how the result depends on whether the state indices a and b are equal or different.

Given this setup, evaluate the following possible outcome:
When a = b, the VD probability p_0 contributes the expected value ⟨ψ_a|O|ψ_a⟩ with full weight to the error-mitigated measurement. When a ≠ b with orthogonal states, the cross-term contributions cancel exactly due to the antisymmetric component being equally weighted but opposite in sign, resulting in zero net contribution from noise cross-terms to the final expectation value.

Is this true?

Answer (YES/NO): NO